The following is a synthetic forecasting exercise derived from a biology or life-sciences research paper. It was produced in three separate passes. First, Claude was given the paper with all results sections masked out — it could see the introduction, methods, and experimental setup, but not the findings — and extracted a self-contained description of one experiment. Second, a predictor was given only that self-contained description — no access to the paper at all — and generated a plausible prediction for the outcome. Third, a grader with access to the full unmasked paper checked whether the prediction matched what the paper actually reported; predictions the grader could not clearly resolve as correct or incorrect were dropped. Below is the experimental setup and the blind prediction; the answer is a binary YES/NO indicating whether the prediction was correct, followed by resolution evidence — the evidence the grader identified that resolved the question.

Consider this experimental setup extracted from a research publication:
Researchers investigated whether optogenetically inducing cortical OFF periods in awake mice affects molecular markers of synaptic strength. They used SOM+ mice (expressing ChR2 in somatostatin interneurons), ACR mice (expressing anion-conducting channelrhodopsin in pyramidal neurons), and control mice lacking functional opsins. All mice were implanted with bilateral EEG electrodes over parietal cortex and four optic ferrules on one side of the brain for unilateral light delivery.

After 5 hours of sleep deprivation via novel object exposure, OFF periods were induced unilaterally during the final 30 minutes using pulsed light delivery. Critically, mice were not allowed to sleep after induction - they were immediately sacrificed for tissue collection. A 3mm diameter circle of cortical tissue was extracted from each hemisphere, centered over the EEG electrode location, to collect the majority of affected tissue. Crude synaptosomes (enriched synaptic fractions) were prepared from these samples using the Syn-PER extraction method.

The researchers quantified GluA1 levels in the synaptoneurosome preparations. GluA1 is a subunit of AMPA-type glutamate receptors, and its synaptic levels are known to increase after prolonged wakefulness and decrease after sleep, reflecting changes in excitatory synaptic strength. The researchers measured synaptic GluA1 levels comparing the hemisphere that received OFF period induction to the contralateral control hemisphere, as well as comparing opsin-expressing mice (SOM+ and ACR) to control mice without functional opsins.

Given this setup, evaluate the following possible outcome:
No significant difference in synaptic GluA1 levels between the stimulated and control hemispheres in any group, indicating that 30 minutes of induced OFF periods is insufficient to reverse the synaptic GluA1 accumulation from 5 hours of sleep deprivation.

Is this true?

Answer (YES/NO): NO